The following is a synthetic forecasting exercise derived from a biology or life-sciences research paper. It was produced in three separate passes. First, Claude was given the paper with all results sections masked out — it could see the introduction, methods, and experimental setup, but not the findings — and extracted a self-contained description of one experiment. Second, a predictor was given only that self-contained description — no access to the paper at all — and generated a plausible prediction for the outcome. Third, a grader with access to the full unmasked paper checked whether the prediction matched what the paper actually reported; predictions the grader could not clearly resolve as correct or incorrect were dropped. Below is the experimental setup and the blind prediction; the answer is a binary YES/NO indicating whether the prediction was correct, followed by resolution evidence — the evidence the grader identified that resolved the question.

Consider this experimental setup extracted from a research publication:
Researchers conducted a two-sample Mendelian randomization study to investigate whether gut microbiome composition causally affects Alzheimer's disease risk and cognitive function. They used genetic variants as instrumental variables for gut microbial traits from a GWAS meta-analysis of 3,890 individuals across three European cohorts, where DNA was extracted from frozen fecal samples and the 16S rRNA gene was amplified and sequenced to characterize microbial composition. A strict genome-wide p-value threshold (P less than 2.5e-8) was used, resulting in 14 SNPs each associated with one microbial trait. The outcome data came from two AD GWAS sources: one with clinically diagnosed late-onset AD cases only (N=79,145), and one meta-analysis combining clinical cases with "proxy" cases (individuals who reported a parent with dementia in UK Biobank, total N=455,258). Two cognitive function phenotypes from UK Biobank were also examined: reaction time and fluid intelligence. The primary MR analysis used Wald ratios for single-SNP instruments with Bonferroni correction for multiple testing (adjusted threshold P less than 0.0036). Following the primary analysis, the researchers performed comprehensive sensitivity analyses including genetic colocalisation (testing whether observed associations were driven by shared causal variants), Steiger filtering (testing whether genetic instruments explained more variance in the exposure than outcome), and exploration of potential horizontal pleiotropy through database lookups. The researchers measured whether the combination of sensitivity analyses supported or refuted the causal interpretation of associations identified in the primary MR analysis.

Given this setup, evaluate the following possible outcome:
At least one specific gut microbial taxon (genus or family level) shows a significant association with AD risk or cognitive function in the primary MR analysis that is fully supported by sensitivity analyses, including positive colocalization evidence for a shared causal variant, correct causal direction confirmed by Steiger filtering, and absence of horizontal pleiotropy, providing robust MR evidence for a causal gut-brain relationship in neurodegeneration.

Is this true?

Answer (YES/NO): NO